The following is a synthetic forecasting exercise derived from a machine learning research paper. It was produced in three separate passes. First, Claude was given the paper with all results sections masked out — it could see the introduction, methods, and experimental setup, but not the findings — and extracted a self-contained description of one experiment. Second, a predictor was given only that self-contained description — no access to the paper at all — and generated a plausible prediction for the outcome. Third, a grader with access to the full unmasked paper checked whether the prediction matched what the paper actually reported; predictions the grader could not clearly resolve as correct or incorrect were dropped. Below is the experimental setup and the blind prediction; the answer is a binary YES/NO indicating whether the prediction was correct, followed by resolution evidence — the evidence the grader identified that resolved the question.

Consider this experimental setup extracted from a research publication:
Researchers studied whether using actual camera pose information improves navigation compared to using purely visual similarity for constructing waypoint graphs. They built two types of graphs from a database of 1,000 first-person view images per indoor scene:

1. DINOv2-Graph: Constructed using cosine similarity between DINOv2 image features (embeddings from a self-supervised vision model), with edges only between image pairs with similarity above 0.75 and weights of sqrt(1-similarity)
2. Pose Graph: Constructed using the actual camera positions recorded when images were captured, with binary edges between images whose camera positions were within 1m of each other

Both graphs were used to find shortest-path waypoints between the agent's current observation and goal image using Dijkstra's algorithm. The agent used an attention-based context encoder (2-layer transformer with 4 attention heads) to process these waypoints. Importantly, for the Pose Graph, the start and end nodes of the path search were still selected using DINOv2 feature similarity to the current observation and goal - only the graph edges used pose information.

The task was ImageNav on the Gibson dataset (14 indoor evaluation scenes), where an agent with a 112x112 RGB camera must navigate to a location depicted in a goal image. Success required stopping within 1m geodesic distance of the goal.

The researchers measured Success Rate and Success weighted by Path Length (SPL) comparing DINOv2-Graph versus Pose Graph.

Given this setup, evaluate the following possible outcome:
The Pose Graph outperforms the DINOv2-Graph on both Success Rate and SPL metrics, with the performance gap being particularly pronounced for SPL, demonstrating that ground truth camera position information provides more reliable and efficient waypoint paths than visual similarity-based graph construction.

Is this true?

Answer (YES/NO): NO